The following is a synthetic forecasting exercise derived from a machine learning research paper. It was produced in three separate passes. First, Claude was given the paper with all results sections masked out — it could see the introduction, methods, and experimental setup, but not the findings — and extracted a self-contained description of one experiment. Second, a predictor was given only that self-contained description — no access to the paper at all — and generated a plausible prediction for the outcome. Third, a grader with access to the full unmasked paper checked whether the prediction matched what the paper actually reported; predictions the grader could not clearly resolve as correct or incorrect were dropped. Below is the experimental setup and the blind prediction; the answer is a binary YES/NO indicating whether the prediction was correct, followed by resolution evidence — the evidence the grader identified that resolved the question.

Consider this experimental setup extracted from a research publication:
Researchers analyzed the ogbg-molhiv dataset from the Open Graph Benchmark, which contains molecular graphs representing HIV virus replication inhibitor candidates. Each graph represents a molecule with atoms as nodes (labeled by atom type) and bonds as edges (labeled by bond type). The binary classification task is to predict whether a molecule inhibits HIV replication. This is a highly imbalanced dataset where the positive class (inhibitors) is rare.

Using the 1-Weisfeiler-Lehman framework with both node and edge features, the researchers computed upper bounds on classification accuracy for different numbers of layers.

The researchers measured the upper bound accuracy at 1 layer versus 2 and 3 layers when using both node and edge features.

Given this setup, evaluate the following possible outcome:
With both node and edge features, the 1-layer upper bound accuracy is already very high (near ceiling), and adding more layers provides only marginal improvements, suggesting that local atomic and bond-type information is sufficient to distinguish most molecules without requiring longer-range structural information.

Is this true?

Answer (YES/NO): YES